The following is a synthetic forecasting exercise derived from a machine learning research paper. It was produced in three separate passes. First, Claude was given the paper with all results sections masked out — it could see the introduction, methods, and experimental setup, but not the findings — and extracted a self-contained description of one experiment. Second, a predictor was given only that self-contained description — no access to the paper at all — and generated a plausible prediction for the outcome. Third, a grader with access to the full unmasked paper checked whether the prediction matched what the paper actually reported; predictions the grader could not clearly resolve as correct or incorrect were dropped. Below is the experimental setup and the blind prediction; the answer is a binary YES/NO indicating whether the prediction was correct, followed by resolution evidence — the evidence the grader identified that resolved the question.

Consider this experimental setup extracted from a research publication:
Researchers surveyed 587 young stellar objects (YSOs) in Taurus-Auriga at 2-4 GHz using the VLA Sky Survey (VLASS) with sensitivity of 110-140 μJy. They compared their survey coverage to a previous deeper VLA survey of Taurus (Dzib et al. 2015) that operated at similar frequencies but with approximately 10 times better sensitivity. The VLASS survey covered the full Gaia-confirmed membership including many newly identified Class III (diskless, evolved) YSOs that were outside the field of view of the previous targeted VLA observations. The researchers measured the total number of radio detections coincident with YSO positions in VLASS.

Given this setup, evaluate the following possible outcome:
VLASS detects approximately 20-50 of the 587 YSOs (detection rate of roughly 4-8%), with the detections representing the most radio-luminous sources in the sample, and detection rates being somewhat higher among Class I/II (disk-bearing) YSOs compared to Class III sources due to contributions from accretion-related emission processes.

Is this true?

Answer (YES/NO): NO